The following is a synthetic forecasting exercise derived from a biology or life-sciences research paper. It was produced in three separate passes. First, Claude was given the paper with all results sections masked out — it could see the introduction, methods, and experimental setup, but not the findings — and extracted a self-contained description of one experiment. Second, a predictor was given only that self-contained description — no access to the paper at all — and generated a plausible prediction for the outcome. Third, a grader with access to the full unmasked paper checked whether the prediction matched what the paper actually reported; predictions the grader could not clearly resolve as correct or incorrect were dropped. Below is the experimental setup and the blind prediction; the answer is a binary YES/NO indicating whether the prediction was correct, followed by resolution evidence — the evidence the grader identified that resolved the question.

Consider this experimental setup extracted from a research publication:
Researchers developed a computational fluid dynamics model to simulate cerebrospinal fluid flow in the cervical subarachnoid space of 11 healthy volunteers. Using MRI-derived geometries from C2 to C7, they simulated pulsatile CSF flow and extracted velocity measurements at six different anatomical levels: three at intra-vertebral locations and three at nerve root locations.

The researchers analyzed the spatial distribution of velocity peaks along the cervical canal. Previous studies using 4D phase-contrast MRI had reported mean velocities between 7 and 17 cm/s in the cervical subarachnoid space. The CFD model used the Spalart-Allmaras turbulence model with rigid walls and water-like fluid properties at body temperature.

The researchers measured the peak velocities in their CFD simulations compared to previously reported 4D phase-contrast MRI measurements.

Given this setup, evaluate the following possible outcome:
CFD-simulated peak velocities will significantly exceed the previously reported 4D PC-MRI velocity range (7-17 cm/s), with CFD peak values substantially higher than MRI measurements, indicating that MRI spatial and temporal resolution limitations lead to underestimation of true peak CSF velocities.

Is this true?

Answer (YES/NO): YES